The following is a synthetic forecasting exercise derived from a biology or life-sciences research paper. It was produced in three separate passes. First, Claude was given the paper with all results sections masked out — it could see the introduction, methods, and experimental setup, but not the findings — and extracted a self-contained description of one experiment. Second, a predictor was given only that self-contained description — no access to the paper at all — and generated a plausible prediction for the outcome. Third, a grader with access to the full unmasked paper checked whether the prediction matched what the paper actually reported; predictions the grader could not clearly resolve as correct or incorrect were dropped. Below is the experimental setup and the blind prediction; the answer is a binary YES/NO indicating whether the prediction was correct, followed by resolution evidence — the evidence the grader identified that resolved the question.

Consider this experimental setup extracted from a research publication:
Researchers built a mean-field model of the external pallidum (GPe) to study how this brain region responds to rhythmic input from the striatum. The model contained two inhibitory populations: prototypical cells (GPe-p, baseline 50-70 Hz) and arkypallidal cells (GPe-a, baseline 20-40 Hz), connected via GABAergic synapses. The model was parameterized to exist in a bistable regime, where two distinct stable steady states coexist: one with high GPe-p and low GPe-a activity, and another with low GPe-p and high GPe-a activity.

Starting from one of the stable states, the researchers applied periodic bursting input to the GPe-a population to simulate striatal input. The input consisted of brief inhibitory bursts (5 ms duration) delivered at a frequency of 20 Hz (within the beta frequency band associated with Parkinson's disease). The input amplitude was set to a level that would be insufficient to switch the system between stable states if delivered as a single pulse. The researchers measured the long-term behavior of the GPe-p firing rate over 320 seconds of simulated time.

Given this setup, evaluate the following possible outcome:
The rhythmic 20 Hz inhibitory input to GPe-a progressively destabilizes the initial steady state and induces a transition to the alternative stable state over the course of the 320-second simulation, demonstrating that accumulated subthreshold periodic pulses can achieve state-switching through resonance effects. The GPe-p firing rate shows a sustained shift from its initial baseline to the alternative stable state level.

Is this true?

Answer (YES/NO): NO